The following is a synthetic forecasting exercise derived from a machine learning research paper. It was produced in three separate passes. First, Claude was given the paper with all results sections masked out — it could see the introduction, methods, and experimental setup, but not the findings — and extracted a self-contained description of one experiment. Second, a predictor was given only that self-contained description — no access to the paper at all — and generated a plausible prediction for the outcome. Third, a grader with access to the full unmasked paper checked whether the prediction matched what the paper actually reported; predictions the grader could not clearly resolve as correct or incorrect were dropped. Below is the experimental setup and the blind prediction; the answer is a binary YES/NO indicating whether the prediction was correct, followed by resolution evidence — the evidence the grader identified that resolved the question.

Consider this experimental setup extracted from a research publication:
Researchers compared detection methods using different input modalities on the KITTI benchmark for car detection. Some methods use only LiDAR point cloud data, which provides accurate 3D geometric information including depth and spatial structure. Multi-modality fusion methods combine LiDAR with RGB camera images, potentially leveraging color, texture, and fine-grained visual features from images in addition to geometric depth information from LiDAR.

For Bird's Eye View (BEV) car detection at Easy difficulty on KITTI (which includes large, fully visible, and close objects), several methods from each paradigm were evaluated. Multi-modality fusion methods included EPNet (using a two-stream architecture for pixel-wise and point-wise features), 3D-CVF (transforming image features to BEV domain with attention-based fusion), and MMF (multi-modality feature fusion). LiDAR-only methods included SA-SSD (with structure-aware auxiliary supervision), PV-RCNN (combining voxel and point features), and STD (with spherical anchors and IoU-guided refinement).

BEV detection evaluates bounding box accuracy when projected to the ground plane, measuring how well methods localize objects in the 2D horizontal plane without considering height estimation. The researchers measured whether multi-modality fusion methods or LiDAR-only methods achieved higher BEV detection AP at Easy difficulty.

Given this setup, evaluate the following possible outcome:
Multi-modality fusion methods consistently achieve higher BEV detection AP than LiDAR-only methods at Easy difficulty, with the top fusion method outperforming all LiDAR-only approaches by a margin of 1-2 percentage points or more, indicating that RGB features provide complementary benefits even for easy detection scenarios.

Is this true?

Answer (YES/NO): NO